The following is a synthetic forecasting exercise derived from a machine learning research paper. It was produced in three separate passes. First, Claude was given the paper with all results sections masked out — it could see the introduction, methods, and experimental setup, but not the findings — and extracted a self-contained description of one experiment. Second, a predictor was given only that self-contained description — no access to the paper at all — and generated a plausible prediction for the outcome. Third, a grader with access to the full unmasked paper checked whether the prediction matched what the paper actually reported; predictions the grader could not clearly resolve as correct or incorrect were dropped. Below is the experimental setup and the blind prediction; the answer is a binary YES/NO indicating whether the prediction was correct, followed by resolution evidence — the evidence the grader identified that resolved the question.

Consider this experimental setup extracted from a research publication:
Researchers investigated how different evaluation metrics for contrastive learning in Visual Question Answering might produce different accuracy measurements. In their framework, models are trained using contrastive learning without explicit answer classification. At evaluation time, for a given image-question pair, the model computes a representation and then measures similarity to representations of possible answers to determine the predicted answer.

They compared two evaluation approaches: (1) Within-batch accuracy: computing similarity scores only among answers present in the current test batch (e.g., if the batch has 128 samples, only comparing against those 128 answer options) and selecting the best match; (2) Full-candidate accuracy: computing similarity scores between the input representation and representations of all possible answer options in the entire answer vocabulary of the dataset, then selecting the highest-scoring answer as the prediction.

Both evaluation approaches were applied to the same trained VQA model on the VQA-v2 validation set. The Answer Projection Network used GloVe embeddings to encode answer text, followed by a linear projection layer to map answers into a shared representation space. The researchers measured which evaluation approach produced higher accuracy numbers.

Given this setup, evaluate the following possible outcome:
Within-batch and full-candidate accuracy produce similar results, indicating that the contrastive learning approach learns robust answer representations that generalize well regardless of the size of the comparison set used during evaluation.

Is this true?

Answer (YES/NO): NO